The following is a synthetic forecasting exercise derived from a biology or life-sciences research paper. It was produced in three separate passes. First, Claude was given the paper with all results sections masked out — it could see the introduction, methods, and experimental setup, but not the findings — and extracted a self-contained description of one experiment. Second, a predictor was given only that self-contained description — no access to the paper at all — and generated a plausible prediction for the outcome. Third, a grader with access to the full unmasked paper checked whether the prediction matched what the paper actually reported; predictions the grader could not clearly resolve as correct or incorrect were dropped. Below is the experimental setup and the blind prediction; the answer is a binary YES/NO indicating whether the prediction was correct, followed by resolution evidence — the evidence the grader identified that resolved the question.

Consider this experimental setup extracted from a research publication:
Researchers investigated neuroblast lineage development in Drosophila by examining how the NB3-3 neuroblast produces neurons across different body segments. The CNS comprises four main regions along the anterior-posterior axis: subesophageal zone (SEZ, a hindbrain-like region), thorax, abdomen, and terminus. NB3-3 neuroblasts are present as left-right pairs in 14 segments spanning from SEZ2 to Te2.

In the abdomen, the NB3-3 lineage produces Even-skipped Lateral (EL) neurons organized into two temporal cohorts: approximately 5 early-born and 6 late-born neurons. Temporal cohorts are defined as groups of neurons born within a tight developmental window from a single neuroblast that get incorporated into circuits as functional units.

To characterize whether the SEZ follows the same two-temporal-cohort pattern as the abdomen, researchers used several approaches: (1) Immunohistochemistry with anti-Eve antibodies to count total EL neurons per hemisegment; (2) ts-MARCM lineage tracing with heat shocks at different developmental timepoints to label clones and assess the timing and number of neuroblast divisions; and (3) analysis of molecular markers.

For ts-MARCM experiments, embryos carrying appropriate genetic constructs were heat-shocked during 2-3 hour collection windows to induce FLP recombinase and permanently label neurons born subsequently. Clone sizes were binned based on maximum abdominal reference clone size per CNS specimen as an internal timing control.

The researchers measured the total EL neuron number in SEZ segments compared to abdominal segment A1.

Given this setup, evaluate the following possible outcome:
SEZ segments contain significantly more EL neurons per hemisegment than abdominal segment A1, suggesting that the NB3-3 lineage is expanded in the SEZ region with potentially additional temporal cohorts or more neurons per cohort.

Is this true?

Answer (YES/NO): NO